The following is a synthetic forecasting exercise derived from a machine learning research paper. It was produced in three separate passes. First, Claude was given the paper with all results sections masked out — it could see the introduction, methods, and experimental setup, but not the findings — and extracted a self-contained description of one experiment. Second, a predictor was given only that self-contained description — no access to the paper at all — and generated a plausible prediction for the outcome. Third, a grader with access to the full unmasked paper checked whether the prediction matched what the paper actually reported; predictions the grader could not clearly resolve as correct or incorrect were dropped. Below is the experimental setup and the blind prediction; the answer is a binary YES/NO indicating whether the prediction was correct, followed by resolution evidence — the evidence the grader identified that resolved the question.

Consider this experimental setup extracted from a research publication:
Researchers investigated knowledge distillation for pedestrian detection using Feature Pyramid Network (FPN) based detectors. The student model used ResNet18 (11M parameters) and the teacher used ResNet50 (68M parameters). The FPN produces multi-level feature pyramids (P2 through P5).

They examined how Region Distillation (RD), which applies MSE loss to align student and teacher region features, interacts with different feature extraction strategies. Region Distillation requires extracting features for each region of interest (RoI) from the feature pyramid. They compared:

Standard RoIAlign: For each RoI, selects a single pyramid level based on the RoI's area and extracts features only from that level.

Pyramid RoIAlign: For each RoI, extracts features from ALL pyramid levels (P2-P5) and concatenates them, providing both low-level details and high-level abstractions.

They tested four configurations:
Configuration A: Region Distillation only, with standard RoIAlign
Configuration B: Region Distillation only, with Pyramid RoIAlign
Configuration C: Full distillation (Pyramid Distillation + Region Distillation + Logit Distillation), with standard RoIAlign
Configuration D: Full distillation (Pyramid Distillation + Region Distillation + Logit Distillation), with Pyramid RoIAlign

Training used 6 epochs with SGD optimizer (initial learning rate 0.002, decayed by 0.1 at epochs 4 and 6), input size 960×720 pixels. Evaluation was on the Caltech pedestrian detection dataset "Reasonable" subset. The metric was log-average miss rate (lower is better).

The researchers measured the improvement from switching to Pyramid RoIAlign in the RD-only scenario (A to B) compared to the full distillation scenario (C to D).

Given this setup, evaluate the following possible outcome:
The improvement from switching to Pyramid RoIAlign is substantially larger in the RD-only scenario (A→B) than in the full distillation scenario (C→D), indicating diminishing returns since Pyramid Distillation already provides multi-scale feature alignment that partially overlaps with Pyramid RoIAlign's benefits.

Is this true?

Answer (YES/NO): NO